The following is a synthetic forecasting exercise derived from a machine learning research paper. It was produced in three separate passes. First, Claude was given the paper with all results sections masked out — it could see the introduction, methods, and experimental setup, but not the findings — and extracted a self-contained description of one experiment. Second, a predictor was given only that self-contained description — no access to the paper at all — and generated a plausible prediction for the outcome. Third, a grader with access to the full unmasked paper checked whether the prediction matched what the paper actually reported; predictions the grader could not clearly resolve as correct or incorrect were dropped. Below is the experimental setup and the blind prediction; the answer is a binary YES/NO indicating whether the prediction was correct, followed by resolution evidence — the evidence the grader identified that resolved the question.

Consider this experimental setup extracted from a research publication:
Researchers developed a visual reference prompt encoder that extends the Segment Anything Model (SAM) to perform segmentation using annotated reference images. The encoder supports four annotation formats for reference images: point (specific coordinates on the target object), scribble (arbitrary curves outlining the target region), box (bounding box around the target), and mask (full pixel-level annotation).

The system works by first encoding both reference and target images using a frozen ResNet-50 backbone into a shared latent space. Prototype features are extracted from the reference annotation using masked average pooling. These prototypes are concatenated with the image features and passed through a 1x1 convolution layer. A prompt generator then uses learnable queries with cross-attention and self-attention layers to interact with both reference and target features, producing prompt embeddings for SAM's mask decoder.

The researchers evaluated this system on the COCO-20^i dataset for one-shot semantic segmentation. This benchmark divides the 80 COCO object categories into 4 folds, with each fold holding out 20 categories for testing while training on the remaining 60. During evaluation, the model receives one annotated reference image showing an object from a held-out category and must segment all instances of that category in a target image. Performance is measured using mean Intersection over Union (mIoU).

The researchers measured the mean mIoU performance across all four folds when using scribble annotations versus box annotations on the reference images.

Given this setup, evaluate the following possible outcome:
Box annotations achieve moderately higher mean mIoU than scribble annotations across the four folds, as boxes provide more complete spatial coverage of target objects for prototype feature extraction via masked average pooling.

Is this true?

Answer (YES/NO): YES